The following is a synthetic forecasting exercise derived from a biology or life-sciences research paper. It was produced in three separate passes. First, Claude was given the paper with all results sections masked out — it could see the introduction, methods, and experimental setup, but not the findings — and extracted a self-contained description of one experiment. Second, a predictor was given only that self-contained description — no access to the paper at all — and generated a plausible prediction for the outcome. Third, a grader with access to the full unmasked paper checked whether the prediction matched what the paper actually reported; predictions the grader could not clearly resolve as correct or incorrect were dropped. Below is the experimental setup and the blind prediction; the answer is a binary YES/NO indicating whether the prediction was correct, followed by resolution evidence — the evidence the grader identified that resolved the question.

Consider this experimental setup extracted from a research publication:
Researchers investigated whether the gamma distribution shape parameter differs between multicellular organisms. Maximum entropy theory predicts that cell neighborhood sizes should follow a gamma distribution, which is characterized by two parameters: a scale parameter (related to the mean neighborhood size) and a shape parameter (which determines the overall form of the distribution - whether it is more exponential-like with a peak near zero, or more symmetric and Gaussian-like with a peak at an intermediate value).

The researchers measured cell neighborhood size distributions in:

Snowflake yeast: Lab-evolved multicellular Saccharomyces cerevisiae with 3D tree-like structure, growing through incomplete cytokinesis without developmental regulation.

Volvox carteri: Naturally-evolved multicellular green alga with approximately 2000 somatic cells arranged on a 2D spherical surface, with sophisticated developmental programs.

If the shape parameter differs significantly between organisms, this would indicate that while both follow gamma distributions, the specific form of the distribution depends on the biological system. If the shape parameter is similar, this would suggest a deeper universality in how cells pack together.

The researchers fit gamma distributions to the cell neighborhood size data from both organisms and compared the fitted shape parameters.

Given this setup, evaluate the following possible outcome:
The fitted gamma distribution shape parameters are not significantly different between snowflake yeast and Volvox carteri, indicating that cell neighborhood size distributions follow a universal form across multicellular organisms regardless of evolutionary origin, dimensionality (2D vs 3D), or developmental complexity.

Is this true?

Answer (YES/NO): NO